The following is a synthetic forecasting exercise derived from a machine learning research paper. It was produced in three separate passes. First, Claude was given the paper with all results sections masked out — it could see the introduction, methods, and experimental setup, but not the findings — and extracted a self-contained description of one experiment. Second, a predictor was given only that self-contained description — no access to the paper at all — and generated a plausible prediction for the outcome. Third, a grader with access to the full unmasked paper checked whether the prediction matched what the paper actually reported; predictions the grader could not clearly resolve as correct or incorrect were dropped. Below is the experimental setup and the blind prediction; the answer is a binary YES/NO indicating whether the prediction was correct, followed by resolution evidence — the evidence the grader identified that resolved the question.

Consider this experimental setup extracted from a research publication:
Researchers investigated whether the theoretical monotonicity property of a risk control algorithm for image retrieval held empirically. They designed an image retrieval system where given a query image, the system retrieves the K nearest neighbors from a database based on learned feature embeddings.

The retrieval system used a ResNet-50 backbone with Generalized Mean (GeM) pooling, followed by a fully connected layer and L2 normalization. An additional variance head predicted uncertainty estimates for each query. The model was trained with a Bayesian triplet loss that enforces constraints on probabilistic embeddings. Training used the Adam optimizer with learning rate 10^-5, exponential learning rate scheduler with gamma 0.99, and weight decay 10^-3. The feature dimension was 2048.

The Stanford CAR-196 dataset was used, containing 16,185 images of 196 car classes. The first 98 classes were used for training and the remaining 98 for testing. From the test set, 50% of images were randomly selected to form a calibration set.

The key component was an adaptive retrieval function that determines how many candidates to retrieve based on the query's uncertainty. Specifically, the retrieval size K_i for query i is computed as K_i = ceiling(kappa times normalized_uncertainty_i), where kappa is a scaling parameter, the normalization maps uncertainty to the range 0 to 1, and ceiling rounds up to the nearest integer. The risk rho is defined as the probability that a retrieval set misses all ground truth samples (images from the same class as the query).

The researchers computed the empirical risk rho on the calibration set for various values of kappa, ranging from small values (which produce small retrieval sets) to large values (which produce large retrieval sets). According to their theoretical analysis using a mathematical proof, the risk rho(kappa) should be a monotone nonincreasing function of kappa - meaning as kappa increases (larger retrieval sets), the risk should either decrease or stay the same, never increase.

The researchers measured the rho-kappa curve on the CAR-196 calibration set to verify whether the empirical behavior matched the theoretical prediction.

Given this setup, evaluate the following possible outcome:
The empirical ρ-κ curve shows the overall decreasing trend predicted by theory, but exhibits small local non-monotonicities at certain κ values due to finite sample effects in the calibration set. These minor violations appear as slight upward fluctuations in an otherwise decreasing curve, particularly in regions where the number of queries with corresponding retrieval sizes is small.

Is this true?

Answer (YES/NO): NO